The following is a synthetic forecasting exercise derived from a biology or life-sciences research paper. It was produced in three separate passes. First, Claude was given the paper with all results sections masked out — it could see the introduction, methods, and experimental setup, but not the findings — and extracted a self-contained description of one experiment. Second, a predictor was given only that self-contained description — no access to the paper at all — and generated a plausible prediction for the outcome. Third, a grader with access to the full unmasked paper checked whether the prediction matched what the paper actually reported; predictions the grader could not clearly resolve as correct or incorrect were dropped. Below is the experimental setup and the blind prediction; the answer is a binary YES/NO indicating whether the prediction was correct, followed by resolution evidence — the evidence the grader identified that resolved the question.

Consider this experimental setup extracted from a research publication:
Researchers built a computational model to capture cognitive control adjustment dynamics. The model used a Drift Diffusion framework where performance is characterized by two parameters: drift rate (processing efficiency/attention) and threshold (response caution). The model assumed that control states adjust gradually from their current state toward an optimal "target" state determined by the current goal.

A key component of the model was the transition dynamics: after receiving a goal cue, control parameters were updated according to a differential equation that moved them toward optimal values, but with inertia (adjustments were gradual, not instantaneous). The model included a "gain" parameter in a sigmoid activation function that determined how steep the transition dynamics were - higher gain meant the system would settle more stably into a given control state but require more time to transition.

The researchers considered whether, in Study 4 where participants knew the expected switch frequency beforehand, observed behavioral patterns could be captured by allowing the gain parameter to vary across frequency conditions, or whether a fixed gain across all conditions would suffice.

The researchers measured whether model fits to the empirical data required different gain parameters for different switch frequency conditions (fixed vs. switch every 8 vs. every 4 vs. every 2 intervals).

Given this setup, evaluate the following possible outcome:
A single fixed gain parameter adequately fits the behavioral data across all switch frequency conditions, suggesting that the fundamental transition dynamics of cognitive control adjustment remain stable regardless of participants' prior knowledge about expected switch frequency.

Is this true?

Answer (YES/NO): NO